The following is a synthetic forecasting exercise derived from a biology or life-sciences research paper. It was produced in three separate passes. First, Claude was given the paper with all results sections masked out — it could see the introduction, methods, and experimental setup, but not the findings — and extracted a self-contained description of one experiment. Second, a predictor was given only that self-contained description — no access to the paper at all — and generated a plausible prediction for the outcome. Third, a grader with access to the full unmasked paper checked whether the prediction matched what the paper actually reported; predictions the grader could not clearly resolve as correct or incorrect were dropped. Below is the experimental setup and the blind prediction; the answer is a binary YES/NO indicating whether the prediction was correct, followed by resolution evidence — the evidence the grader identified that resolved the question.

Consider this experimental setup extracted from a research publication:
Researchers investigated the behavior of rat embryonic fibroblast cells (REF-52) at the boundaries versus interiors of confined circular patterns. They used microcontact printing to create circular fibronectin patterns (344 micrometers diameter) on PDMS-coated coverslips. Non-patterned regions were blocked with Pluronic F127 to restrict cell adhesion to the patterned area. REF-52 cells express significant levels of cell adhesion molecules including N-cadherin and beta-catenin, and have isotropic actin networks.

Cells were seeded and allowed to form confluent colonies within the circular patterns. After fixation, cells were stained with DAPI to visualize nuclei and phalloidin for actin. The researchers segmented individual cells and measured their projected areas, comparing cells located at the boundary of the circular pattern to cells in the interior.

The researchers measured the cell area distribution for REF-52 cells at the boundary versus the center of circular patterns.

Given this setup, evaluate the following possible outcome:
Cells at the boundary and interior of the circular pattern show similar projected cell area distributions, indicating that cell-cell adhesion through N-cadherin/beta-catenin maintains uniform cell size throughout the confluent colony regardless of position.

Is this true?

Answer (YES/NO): NO